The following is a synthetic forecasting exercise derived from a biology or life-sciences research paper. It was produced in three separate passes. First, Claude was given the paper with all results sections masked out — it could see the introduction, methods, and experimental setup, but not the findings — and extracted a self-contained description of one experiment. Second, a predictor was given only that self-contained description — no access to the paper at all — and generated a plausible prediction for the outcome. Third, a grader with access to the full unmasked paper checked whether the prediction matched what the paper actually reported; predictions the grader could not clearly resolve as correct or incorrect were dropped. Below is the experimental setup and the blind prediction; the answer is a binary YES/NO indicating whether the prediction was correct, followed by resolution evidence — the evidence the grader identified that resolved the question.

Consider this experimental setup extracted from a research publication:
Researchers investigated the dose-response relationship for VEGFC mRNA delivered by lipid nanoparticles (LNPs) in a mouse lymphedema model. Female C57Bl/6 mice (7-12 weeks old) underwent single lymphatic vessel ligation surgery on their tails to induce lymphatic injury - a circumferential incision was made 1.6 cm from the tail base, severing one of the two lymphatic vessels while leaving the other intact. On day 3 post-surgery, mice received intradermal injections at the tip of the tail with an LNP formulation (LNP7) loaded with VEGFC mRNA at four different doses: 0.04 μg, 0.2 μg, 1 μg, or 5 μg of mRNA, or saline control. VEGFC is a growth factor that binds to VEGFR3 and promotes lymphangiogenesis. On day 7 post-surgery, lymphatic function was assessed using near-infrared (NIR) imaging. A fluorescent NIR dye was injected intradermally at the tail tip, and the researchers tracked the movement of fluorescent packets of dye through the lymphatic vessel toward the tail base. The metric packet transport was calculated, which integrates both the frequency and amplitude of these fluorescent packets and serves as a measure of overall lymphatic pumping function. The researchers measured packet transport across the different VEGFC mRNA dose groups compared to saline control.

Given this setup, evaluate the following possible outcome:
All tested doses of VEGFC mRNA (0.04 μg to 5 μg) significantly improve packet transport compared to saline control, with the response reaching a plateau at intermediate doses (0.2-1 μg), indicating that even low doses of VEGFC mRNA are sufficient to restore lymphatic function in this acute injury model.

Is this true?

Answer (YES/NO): NO